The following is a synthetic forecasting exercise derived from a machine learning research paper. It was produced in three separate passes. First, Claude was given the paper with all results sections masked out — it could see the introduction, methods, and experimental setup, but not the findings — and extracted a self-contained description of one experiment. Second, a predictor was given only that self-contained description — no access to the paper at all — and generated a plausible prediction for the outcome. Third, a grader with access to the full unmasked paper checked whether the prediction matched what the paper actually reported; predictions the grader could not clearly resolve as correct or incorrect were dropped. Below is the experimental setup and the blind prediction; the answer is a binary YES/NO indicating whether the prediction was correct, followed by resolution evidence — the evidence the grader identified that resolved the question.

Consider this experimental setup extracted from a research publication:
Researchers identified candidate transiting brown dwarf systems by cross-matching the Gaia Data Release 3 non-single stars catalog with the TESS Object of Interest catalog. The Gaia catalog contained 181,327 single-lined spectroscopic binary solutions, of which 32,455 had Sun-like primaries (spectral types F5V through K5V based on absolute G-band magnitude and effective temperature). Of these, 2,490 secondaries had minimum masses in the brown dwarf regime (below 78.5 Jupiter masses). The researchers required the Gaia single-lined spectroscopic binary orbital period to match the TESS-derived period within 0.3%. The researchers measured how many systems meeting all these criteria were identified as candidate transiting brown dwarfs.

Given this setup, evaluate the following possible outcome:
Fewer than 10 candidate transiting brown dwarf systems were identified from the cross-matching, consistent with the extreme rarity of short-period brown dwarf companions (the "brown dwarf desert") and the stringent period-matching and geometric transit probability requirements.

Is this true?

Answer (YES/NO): YES